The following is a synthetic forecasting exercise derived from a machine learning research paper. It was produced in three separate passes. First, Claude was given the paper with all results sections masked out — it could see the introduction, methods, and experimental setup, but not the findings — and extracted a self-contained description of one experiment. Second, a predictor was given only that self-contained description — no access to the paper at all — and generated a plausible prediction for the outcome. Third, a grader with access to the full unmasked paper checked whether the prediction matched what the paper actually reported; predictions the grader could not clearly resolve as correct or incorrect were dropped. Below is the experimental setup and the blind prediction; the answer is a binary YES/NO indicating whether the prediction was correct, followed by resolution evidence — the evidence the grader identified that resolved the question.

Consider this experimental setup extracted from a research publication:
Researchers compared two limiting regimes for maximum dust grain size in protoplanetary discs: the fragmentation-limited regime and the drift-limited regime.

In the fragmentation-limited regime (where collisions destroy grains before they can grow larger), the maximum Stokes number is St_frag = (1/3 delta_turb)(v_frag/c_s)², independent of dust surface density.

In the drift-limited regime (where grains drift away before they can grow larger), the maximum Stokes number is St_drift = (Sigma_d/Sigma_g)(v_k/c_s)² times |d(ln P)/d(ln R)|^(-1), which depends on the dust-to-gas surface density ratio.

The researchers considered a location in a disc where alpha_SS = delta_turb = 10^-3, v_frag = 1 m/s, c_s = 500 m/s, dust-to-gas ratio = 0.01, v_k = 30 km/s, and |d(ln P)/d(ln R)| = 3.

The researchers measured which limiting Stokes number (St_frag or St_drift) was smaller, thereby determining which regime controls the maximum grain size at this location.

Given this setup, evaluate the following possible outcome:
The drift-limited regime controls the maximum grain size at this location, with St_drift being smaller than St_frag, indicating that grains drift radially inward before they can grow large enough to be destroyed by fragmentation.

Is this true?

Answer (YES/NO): NO